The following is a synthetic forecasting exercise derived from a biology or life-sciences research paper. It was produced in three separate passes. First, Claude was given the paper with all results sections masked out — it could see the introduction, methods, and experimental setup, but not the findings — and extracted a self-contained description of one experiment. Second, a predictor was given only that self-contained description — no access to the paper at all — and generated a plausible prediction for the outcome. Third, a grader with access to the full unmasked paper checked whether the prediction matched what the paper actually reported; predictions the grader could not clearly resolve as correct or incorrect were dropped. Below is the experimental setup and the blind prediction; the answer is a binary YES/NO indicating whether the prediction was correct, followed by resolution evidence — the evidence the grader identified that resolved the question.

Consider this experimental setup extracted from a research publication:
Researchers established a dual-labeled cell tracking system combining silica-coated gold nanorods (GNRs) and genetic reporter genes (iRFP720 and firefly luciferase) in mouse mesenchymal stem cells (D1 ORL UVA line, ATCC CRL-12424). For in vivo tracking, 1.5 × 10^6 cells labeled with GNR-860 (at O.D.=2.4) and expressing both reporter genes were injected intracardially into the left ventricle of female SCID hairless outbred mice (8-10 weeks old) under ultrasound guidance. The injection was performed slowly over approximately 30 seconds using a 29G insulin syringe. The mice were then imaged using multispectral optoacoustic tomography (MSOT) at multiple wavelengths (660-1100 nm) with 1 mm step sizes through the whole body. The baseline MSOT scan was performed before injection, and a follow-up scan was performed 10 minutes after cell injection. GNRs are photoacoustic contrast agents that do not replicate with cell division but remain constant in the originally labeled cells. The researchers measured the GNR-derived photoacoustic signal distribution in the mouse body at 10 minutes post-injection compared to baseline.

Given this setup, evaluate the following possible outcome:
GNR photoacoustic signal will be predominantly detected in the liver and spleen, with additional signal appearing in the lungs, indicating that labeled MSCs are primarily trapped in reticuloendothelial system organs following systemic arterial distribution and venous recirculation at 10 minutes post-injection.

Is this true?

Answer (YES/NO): NO